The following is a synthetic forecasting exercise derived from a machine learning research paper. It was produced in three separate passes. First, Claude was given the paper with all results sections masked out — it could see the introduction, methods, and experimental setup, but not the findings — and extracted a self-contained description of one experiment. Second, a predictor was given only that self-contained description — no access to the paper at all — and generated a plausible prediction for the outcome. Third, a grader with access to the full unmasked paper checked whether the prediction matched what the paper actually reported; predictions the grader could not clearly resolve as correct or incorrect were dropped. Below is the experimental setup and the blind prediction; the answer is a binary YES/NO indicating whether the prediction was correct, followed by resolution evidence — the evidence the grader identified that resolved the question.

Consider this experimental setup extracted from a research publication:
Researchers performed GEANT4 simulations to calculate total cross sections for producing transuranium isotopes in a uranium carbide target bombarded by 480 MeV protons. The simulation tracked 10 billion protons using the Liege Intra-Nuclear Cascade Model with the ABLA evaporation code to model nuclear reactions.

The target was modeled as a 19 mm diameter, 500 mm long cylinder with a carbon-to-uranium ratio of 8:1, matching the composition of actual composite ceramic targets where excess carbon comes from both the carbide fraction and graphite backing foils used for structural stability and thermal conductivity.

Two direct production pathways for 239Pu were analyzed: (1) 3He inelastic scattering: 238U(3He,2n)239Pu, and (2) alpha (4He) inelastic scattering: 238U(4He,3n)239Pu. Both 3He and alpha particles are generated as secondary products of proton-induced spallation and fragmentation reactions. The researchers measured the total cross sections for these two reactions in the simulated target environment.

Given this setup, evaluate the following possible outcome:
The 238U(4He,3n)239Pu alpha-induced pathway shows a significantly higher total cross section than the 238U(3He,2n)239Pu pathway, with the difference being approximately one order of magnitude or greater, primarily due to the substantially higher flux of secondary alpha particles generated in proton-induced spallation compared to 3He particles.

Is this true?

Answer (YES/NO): YES